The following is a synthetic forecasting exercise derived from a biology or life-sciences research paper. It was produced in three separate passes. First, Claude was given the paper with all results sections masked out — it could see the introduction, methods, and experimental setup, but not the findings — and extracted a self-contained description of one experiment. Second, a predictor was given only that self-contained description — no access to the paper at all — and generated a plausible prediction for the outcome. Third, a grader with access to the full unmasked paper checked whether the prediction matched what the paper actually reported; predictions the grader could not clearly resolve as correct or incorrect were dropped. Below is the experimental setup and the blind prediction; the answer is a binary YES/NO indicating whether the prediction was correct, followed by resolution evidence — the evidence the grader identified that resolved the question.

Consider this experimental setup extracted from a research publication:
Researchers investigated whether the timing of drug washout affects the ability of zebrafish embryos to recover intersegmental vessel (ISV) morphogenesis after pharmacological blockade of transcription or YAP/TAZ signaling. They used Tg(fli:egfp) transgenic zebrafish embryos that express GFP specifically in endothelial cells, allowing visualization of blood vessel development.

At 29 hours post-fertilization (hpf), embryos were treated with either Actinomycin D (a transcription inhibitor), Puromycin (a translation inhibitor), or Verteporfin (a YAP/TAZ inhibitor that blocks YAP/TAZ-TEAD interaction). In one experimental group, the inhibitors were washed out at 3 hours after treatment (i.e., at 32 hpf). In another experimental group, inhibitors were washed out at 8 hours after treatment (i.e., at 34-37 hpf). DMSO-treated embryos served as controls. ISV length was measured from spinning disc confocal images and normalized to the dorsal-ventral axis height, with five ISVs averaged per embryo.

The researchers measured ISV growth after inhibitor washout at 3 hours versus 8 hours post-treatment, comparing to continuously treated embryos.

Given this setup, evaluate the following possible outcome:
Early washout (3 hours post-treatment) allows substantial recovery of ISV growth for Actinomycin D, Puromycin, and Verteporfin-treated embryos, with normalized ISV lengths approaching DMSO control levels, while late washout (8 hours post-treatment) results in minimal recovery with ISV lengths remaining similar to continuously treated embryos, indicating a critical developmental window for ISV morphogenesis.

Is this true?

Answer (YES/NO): YES